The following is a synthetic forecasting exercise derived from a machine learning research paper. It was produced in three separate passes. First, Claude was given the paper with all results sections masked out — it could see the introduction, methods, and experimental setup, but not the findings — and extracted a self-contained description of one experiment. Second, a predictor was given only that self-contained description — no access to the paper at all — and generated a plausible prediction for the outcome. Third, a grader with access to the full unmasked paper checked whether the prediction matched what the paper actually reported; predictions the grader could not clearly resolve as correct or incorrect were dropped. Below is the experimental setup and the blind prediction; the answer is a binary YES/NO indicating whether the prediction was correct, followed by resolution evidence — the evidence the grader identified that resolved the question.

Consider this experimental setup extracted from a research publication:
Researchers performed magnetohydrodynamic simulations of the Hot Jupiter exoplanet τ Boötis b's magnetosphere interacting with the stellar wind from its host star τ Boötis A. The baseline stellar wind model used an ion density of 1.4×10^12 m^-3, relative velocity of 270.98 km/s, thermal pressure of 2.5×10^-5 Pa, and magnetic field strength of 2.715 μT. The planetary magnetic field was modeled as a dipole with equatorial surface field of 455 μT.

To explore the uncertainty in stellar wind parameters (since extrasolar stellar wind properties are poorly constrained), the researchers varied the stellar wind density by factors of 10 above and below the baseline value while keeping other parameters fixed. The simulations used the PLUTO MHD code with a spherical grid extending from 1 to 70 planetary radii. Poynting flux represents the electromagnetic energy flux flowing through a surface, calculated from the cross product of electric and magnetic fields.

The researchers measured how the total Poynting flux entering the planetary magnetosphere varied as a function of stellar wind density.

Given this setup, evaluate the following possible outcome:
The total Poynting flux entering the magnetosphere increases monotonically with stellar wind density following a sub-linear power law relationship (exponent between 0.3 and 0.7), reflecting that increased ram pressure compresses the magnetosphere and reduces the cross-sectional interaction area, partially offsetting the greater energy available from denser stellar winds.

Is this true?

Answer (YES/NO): NO